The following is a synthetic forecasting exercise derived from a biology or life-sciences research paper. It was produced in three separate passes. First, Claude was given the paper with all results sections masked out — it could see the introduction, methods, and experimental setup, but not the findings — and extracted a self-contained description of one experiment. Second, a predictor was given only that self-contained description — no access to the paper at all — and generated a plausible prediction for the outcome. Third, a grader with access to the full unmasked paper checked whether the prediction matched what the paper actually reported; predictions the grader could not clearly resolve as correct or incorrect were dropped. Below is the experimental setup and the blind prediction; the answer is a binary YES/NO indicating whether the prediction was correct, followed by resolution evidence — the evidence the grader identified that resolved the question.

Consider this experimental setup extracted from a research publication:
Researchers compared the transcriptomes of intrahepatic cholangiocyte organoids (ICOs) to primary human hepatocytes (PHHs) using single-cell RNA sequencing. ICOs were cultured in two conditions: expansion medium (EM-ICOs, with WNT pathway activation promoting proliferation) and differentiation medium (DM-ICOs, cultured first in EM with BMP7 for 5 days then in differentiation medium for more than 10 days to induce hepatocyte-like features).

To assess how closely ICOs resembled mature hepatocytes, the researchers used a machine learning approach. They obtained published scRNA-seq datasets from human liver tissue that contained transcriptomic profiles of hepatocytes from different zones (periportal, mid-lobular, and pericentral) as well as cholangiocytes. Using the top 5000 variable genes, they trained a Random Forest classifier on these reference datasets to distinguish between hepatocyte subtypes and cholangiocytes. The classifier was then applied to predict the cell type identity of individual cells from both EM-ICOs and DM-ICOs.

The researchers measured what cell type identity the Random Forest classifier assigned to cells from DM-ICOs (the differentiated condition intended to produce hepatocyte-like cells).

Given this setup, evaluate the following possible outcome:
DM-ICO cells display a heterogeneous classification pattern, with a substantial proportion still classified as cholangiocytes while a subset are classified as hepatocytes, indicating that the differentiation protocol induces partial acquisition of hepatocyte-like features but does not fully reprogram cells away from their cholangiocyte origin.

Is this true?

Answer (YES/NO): NO